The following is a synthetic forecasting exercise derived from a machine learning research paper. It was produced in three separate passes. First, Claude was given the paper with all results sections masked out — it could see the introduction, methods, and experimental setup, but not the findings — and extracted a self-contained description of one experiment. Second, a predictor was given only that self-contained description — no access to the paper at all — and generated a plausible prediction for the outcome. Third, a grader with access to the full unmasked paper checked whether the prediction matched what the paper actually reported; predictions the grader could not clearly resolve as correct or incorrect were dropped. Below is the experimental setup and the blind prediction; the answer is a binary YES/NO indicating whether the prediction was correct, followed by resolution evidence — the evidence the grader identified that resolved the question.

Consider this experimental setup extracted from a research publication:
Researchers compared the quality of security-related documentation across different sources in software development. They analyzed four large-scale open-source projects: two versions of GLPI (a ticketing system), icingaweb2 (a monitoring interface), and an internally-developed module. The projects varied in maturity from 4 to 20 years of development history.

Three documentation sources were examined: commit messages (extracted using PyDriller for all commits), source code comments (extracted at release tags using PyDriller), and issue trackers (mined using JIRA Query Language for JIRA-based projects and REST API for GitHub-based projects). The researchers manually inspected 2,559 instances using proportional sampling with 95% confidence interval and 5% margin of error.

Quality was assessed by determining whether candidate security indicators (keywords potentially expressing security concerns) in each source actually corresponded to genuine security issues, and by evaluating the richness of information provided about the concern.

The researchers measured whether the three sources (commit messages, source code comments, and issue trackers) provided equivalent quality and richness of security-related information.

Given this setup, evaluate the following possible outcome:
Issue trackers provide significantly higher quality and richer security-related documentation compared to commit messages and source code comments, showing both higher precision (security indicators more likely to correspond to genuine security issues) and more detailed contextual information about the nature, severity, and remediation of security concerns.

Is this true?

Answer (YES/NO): NO